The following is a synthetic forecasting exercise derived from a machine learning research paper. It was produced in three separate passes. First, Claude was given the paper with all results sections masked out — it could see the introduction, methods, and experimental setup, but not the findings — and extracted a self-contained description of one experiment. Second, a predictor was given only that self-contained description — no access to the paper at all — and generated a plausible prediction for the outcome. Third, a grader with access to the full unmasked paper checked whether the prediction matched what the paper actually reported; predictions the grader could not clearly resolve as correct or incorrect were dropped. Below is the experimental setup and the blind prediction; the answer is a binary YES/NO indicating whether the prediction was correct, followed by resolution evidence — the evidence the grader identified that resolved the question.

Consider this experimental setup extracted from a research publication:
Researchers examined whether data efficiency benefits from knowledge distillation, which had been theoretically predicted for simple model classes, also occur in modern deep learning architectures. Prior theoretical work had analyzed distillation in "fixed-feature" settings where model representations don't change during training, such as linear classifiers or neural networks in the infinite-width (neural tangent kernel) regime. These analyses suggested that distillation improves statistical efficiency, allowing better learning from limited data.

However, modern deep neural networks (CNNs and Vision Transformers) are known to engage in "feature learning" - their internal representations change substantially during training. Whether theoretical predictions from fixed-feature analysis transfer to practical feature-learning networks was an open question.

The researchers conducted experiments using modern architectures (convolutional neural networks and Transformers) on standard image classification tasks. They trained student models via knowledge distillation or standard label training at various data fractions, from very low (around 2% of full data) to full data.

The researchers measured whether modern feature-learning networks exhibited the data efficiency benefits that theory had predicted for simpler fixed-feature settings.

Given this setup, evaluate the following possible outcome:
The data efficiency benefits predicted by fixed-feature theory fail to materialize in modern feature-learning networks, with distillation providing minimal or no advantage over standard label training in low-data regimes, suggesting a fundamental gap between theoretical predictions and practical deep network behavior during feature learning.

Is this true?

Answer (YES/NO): NO